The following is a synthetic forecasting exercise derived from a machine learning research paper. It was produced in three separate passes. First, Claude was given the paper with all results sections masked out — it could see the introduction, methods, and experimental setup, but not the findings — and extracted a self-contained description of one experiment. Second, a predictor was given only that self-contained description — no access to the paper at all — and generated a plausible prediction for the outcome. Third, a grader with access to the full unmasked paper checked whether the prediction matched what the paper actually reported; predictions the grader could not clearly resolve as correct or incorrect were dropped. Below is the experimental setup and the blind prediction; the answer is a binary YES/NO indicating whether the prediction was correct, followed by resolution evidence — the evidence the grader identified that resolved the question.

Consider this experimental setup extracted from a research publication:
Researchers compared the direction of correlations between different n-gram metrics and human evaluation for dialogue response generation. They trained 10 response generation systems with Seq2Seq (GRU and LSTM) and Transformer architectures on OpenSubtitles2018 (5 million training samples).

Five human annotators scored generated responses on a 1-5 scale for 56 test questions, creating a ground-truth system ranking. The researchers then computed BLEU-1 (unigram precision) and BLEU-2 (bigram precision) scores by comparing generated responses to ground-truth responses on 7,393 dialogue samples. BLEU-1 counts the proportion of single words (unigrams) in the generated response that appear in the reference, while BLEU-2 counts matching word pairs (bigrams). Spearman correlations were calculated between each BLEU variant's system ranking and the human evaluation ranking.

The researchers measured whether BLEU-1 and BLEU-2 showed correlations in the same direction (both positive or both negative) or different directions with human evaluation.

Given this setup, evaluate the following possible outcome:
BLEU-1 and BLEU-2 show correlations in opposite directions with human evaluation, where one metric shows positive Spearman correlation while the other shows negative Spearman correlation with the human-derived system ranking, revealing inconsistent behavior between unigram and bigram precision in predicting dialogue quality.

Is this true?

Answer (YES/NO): YES